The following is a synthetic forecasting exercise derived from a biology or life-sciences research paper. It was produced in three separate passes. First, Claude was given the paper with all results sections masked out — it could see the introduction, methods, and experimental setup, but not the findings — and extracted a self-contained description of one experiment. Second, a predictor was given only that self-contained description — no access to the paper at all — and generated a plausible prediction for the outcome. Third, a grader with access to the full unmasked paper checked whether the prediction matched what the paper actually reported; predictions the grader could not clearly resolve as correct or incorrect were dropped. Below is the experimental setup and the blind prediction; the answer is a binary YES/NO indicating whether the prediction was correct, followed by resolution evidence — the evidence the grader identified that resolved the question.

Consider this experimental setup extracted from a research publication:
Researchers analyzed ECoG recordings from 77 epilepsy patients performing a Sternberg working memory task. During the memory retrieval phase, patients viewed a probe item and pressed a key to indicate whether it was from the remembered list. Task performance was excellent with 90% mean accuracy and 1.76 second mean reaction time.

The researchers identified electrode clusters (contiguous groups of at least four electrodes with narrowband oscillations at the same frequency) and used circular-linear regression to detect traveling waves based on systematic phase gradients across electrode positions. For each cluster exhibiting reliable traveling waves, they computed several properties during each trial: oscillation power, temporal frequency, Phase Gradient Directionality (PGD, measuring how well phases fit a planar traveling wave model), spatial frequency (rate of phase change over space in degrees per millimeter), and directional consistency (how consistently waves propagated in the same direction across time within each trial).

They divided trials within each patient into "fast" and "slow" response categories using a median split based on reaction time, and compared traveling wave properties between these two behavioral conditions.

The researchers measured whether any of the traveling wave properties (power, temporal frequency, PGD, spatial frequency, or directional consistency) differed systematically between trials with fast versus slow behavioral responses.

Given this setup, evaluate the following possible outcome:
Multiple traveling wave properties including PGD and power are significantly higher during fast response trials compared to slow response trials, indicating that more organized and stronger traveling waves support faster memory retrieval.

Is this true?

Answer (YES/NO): YES